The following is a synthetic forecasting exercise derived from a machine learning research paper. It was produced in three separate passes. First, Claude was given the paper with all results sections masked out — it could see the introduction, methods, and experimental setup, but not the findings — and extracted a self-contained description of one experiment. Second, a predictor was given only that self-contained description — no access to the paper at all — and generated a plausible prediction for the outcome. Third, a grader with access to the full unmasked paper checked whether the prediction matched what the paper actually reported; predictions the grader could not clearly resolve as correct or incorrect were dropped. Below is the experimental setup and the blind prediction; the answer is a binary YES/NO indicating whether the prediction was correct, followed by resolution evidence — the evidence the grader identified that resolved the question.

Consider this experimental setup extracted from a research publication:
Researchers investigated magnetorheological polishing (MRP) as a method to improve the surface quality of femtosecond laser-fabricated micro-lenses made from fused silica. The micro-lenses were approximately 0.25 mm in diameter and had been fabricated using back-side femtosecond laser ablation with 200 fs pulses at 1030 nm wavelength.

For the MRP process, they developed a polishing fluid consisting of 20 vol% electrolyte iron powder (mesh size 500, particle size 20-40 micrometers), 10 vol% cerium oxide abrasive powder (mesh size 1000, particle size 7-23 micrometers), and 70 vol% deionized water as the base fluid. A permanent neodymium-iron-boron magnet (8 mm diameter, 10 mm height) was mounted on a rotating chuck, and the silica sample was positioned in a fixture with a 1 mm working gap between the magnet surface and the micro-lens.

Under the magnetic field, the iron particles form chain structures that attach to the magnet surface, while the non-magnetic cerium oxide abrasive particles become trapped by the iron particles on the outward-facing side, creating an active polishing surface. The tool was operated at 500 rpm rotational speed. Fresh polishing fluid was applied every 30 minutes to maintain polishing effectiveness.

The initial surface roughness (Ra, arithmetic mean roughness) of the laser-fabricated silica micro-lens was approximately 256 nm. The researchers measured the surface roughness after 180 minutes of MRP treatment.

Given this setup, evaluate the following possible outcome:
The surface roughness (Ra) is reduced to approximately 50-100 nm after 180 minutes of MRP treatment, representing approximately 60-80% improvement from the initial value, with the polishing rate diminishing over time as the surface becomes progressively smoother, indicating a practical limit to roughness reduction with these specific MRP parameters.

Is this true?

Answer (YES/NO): YES